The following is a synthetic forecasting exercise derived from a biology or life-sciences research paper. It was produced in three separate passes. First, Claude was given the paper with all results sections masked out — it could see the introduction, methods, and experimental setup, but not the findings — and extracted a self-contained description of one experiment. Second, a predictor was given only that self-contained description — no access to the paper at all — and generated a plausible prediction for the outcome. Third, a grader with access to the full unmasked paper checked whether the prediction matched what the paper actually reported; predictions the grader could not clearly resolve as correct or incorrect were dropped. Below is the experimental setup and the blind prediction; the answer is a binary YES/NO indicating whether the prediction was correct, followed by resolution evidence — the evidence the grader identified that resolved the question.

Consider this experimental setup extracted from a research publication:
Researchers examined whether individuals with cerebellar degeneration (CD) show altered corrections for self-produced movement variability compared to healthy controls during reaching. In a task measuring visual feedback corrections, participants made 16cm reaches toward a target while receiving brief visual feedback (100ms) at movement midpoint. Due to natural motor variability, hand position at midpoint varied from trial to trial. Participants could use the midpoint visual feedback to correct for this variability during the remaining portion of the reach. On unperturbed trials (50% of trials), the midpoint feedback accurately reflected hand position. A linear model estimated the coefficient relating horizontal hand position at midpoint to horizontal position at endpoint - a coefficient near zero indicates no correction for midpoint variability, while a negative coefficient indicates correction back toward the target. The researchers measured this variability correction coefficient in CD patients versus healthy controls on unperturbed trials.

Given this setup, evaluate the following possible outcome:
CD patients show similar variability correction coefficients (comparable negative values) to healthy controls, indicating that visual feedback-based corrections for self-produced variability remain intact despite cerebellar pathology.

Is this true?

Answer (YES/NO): NO